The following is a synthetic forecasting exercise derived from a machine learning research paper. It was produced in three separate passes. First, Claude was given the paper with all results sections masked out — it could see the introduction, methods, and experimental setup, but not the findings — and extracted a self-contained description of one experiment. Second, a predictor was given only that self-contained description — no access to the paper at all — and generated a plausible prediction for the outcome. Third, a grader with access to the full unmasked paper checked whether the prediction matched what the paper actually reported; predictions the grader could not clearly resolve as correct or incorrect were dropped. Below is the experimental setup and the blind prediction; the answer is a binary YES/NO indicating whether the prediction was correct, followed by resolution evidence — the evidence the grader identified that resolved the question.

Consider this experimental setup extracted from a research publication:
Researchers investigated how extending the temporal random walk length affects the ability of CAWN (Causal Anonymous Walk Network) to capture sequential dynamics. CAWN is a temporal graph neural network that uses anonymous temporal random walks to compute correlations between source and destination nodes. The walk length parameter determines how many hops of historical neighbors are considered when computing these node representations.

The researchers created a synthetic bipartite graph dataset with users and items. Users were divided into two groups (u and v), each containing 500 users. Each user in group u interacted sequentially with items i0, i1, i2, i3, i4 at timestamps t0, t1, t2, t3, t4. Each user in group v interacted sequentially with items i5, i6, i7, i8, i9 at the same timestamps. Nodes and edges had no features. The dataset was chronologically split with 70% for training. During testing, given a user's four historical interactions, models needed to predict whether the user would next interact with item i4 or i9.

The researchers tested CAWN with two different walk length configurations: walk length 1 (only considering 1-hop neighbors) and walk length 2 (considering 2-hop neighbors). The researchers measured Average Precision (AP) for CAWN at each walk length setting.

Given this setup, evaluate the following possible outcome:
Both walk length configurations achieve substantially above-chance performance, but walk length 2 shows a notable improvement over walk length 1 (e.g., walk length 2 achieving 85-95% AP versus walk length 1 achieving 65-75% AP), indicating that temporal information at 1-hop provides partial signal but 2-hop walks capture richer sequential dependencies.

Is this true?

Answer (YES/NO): NO